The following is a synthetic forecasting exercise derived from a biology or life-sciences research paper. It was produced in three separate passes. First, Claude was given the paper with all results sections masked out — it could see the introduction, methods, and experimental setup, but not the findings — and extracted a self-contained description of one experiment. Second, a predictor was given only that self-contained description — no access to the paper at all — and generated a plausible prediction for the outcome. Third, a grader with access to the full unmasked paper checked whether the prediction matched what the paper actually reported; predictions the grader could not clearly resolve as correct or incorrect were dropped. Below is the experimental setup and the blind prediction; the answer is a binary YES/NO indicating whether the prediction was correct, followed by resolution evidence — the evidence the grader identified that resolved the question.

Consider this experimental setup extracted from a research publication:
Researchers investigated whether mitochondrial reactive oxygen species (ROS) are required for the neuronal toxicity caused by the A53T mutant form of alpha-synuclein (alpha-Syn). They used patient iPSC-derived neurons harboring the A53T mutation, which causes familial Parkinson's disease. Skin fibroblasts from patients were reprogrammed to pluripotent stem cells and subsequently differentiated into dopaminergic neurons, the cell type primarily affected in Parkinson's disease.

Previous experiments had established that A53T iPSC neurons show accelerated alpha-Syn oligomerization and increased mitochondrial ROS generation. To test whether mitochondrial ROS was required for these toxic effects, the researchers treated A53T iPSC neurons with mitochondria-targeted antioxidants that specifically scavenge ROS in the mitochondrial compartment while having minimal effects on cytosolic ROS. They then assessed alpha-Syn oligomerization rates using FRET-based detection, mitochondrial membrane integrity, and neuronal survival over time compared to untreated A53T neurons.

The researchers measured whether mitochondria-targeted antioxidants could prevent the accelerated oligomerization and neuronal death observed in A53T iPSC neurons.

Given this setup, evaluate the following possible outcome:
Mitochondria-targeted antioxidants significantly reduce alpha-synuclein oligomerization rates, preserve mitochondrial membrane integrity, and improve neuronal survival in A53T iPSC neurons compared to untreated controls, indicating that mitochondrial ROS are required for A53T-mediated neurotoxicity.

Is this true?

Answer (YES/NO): NO